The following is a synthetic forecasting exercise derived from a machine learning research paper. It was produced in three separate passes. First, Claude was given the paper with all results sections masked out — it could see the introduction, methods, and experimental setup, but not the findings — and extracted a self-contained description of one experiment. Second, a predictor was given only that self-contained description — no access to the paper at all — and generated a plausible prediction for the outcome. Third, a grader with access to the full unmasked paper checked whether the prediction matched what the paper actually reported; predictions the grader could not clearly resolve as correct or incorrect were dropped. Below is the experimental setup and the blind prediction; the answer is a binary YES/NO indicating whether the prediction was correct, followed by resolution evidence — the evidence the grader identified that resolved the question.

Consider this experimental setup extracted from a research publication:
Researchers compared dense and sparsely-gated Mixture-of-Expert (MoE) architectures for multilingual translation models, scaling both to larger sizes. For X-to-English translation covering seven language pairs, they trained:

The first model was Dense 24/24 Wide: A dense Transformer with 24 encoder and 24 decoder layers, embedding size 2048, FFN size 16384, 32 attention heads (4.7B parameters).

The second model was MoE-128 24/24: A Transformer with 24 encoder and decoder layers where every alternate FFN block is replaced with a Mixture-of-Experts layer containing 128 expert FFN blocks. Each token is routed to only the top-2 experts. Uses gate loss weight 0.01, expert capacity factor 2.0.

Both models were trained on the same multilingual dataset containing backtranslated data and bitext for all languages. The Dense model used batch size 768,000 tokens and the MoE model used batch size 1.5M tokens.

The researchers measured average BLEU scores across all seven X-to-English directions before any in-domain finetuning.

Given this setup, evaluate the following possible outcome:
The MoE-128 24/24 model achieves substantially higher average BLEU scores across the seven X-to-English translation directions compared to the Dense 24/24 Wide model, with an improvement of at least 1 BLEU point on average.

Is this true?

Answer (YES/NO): NO